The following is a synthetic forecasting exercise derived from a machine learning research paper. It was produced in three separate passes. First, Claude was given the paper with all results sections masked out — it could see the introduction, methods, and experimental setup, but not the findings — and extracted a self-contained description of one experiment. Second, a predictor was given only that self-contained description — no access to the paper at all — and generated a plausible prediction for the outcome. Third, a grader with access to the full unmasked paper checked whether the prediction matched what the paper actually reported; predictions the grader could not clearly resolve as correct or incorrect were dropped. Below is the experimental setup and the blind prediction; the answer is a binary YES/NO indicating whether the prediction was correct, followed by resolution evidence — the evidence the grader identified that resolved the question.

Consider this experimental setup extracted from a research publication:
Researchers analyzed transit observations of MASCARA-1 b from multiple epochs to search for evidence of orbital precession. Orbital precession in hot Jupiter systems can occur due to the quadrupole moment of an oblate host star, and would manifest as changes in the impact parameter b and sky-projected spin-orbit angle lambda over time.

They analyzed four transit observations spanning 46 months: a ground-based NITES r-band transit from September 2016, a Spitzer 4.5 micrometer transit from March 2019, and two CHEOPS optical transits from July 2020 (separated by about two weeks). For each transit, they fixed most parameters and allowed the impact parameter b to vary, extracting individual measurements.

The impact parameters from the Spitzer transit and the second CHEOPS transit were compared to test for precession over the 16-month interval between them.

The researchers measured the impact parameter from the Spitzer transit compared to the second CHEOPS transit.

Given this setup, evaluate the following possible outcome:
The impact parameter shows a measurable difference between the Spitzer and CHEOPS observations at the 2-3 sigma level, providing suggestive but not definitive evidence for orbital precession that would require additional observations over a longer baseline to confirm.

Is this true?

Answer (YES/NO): NO